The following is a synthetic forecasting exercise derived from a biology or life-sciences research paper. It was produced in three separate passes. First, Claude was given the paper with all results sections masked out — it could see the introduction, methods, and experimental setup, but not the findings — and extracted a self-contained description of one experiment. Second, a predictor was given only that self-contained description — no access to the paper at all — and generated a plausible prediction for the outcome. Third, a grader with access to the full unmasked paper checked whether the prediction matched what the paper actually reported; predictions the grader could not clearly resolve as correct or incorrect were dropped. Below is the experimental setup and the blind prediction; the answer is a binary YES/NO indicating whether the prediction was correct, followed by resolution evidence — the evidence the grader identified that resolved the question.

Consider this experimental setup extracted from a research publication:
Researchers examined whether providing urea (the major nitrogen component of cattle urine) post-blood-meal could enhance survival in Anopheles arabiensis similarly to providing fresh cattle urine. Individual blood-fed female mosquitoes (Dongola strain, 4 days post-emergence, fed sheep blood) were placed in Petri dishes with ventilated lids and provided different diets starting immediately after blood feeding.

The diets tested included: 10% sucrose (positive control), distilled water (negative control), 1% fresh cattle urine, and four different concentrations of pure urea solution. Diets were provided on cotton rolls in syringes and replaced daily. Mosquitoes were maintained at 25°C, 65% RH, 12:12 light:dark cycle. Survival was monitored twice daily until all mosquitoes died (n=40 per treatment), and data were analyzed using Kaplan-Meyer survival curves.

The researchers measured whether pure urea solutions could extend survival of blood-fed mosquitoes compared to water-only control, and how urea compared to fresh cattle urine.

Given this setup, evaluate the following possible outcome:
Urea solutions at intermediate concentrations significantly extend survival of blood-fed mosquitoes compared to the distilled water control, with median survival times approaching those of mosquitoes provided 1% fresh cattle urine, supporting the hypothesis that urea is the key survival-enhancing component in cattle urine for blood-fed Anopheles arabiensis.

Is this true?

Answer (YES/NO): NO